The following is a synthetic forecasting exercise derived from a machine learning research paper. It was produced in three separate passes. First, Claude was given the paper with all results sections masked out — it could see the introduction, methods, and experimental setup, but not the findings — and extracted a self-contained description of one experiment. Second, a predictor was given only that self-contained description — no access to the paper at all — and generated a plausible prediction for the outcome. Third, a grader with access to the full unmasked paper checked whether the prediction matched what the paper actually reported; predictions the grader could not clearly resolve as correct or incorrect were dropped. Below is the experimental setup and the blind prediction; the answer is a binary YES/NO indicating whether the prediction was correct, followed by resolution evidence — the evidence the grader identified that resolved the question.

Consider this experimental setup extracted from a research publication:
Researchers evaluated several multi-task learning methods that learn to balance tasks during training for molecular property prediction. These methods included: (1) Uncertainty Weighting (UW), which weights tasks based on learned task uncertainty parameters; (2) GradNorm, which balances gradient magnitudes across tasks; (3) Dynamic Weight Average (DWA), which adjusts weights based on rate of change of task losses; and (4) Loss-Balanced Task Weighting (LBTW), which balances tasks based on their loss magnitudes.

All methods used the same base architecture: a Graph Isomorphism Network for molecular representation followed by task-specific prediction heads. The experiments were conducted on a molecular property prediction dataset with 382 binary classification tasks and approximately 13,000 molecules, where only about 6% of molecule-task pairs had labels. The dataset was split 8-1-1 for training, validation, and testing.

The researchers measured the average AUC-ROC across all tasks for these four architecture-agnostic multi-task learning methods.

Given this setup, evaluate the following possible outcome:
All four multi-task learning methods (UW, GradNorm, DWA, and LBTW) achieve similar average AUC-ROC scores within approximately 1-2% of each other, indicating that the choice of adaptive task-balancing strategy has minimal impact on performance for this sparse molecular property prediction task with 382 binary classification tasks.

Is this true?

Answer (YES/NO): NO